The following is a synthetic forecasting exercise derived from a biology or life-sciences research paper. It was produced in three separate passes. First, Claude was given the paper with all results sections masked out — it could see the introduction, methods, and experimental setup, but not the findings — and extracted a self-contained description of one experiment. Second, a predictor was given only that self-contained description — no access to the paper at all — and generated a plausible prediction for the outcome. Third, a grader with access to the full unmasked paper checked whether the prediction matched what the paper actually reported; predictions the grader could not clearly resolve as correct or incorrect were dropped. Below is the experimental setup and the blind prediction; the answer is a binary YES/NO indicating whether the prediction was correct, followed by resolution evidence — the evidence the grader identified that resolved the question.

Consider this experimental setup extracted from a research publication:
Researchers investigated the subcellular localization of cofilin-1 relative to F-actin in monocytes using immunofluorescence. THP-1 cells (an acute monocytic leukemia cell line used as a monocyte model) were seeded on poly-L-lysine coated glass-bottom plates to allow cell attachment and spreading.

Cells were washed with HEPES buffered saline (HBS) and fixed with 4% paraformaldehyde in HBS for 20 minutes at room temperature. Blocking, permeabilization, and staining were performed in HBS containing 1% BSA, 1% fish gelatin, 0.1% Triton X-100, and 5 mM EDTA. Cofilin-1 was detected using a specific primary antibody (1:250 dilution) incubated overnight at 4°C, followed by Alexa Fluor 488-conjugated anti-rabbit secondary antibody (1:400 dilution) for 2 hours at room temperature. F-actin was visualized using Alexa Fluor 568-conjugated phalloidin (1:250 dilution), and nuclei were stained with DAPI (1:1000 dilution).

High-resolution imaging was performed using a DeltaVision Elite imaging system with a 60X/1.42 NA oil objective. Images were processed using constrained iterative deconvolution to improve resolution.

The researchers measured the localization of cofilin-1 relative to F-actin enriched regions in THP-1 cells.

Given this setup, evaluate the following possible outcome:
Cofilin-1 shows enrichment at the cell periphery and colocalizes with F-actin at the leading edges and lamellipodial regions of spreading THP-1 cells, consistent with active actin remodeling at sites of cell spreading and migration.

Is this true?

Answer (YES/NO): NO